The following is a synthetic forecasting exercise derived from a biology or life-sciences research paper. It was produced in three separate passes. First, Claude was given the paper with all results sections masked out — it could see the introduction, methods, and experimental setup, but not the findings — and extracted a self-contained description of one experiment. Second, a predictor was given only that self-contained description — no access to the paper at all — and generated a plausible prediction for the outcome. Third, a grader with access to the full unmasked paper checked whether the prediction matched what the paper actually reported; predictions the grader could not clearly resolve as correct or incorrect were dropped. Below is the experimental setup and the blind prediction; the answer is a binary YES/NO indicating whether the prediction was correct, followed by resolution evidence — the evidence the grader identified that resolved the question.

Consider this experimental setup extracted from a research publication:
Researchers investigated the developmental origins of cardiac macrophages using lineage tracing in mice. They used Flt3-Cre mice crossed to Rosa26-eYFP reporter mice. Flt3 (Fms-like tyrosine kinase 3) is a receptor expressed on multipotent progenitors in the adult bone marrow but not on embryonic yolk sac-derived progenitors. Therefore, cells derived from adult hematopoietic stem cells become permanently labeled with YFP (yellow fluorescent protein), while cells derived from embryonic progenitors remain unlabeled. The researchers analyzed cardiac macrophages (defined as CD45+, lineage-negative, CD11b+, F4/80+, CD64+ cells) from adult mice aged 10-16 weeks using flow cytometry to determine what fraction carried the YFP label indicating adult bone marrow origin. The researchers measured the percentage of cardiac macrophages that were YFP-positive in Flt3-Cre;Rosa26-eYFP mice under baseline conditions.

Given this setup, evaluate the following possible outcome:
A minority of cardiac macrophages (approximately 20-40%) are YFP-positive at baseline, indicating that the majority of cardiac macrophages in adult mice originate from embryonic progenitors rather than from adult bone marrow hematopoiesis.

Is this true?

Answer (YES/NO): YES